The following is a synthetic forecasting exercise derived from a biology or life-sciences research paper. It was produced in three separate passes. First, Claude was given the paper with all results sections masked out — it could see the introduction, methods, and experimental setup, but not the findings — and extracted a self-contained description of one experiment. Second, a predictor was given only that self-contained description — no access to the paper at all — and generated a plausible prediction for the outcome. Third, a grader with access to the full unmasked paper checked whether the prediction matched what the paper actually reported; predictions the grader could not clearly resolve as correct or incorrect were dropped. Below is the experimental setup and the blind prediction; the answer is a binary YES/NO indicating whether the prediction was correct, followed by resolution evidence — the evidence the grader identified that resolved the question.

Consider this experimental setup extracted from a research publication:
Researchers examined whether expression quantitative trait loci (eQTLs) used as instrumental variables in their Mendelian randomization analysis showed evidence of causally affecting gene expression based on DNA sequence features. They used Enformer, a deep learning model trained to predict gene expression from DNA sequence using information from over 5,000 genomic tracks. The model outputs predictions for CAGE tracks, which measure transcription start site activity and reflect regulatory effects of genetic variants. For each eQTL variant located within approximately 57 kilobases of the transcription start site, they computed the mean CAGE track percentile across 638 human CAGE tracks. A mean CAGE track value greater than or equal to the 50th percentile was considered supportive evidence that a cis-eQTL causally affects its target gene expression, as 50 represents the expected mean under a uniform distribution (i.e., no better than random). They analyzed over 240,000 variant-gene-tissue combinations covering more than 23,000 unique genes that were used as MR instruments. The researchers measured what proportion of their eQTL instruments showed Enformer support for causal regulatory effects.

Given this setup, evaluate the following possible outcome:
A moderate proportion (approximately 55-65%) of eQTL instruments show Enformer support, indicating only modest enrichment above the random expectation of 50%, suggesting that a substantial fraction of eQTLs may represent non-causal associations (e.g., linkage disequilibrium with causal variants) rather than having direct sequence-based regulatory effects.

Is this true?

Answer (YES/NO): YES